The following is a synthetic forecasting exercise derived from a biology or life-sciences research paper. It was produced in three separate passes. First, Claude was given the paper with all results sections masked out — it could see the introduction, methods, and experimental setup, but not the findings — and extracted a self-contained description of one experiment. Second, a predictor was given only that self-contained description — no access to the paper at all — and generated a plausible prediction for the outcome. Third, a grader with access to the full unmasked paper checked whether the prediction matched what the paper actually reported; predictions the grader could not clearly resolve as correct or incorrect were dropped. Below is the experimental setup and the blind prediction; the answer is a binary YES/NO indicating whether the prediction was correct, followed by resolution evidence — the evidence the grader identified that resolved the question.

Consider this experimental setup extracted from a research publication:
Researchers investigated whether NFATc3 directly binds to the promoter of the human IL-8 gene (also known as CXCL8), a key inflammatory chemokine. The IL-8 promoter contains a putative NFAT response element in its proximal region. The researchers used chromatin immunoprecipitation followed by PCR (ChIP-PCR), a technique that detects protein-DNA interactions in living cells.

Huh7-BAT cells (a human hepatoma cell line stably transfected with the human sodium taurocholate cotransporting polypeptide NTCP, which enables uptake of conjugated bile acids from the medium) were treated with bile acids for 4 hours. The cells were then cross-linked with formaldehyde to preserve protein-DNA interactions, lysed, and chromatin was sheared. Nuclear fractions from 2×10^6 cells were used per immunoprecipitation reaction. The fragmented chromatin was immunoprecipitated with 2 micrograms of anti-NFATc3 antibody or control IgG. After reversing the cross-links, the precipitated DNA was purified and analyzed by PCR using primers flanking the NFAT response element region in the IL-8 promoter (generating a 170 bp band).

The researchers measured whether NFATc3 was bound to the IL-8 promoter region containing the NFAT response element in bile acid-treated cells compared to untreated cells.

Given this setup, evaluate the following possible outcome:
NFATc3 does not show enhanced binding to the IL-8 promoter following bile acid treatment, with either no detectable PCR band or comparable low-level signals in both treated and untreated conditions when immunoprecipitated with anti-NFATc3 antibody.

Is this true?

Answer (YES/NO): NO